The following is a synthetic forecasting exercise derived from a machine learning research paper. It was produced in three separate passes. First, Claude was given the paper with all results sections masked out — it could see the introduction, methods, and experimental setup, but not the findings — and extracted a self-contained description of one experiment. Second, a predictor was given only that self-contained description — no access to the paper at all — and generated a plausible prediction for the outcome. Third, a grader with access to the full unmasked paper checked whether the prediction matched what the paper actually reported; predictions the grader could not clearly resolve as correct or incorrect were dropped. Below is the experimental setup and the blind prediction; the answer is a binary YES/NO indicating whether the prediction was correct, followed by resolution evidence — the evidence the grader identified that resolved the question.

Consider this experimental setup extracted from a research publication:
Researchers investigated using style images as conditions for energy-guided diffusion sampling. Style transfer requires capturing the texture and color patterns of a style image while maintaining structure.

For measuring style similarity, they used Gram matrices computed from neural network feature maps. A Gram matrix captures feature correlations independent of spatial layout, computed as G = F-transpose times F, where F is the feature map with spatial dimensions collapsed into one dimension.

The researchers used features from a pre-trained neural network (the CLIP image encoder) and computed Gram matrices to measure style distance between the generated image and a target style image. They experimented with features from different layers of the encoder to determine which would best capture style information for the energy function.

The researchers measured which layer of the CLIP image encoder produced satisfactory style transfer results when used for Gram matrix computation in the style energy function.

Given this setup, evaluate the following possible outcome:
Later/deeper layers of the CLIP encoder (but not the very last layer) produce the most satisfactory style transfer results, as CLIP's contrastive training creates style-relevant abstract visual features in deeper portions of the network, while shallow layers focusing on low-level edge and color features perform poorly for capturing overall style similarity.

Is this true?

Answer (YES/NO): NO